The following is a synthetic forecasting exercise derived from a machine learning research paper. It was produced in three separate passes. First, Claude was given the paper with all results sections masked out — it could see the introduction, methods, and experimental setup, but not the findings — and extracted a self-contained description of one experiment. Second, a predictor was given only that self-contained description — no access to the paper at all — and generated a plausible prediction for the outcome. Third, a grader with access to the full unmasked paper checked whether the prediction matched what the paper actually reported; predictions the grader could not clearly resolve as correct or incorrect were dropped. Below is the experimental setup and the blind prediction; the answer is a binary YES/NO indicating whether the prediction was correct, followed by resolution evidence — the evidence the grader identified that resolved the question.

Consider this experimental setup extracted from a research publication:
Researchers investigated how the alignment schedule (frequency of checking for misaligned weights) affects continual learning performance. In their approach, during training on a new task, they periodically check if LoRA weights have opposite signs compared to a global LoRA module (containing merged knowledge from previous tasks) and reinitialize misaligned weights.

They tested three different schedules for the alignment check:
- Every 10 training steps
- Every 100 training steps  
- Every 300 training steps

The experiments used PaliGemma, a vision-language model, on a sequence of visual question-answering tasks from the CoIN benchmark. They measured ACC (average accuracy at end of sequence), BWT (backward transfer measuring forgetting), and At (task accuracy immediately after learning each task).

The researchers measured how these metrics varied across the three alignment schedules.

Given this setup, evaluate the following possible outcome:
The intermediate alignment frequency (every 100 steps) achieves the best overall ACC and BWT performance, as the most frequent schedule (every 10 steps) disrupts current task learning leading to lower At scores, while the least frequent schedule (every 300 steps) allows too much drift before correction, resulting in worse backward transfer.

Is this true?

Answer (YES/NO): NO